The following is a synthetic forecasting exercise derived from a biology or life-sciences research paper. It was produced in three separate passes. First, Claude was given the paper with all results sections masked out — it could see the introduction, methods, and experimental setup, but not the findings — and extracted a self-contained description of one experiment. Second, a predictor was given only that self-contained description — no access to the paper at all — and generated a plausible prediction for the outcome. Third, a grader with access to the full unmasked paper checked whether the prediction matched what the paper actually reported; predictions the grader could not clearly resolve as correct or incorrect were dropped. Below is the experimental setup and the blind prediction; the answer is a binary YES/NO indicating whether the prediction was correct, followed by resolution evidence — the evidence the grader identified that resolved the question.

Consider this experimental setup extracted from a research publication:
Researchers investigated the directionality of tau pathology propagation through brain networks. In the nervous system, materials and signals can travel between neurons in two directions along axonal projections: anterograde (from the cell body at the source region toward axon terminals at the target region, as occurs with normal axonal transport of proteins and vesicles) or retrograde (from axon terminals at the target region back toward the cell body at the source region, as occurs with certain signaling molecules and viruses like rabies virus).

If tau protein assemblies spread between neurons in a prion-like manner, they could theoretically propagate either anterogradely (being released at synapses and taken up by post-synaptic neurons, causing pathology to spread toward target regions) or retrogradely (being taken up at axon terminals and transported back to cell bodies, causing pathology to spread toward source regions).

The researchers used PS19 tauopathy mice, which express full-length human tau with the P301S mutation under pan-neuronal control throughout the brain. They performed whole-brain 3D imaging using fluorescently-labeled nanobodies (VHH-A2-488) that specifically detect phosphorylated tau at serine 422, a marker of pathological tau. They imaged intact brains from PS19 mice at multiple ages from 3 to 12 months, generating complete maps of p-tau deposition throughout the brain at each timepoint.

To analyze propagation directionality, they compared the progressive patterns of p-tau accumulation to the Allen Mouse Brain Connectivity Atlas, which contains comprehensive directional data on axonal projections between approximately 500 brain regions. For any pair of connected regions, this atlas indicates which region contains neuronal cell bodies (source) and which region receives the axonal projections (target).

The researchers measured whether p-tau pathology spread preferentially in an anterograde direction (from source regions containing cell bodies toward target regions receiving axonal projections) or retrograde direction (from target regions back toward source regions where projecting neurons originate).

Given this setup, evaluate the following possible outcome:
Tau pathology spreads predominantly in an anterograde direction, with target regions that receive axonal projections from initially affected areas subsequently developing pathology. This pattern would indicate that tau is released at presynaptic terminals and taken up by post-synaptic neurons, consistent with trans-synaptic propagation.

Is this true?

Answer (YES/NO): NO